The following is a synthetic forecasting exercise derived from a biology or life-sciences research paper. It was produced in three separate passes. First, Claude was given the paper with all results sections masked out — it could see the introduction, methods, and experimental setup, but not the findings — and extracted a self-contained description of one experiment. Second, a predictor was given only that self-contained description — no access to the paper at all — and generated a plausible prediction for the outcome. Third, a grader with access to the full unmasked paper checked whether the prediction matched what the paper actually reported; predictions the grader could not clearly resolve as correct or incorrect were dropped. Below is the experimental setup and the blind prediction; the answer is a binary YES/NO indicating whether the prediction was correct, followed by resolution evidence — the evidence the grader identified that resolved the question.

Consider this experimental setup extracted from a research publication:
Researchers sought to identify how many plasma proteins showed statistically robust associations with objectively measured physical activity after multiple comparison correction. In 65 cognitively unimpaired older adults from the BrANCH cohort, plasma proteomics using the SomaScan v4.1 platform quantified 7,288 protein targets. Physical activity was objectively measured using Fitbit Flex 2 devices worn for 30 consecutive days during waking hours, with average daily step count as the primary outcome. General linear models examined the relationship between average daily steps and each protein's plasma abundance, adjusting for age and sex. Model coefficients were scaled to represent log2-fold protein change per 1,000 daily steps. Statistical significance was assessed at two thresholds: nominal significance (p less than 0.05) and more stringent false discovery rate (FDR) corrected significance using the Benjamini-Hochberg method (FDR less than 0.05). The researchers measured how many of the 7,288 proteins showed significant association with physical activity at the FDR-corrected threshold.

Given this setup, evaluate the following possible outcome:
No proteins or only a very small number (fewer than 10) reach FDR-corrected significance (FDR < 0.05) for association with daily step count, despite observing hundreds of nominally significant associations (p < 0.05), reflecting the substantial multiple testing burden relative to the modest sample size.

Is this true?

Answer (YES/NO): YES